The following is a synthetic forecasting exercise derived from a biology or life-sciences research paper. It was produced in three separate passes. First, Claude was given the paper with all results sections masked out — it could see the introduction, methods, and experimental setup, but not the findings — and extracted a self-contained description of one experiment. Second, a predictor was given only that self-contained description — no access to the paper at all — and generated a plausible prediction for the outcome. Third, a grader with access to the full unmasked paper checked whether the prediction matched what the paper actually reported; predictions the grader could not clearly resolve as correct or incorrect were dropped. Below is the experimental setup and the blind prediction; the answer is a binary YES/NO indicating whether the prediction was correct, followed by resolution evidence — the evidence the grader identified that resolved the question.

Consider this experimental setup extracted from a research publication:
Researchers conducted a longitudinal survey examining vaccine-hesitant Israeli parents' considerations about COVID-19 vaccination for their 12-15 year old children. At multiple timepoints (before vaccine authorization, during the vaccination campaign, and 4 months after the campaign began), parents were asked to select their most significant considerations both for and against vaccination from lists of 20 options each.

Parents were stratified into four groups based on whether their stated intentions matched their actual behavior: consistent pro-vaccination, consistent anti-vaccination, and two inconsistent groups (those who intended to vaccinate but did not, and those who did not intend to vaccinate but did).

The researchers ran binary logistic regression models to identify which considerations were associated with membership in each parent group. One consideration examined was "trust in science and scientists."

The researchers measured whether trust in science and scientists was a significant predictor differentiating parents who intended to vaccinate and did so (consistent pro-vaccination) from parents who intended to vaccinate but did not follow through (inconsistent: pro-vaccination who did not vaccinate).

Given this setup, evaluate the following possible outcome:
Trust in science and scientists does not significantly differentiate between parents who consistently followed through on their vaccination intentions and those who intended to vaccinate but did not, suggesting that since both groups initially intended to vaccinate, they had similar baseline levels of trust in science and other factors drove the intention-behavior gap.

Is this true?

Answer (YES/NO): NO